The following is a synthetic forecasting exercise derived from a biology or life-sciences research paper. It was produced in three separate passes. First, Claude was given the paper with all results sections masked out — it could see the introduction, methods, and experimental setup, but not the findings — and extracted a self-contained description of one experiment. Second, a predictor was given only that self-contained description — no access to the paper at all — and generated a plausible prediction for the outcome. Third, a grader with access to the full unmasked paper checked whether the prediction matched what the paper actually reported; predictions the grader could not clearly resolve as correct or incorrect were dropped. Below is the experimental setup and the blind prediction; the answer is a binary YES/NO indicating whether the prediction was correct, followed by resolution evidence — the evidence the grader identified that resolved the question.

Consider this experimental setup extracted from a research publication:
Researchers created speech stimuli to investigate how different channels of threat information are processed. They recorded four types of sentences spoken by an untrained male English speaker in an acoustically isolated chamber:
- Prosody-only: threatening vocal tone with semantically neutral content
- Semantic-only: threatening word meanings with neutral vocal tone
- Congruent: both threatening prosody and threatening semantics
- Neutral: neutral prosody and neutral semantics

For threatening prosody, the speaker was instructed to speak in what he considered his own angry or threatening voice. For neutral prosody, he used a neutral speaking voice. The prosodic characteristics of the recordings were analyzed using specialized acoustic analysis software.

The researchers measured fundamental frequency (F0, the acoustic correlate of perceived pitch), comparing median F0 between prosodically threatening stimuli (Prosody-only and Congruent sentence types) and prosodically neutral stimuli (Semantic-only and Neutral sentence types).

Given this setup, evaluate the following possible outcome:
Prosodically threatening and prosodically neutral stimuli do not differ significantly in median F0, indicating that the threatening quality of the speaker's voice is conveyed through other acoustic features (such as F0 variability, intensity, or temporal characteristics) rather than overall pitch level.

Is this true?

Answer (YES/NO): NO